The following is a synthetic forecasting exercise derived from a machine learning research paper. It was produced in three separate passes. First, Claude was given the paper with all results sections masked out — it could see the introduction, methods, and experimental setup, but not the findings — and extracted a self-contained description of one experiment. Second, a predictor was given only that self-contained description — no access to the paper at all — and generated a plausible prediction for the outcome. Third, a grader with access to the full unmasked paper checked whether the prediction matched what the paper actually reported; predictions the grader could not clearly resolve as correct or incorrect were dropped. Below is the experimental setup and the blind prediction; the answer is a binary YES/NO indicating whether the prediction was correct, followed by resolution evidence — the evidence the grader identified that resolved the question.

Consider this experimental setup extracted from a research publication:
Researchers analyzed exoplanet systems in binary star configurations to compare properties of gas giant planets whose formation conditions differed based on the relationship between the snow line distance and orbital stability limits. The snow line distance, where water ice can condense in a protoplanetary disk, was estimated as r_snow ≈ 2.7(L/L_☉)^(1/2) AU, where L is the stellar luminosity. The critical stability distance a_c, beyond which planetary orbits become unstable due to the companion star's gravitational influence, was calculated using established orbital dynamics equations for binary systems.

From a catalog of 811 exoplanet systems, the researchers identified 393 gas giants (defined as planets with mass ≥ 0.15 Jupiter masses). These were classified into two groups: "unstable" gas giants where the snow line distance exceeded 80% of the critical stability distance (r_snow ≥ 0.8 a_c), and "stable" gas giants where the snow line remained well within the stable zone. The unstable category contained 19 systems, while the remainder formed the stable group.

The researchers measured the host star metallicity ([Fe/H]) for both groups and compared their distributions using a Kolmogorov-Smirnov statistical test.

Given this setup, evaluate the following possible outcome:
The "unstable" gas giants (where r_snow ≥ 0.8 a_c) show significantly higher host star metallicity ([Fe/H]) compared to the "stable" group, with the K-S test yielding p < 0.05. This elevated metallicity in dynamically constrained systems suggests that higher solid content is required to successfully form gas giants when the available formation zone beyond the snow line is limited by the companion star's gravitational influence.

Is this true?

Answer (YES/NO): NO